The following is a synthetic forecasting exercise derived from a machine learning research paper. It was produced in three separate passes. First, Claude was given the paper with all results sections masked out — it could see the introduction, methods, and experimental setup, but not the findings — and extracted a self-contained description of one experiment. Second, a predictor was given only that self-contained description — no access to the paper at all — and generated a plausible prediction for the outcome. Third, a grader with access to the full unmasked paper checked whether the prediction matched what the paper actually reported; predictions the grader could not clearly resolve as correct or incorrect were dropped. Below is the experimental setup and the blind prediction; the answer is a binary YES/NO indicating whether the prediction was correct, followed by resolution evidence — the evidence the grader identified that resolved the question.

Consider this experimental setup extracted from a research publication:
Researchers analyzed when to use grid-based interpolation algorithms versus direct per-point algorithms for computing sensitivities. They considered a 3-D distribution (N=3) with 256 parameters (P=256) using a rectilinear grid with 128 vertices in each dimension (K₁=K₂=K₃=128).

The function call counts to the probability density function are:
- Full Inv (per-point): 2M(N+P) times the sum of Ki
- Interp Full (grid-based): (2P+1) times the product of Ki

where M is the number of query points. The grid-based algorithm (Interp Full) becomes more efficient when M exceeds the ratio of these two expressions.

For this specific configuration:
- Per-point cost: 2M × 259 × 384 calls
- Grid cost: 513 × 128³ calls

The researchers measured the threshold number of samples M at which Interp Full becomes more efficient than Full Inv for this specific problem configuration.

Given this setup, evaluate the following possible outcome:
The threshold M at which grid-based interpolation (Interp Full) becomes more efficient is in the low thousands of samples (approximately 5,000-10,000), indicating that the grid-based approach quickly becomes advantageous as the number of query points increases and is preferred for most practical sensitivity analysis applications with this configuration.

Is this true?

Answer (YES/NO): YES